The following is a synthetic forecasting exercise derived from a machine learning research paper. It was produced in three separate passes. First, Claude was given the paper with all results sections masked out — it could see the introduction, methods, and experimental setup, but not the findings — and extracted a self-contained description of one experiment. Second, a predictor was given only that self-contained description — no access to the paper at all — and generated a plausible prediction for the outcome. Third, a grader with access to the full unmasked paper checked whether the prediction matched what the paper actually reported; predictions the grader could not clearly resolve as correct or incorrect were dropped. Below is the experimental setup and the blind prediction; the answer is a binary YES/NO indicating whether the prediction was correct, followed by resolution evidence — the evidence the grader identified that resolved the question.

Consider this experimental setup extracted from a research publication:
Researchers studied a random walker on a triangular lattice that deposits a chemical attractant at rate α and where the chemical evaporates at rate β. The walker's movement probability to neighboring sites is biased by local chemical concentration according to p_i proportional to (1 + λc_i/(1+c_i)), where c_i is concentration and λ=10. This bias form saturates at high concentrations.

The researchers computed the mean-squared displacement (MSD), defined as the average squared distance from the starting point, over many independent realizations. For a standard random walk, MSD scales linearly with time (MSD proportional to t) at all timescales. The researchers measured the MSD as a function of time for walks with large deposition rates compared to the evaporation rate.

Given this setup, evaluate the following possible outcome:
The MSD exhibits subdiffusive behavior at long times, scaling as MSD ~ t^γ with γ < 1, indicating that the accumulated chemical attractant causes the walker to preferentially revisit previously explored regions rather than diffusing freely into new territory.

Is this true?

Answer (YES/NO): NO